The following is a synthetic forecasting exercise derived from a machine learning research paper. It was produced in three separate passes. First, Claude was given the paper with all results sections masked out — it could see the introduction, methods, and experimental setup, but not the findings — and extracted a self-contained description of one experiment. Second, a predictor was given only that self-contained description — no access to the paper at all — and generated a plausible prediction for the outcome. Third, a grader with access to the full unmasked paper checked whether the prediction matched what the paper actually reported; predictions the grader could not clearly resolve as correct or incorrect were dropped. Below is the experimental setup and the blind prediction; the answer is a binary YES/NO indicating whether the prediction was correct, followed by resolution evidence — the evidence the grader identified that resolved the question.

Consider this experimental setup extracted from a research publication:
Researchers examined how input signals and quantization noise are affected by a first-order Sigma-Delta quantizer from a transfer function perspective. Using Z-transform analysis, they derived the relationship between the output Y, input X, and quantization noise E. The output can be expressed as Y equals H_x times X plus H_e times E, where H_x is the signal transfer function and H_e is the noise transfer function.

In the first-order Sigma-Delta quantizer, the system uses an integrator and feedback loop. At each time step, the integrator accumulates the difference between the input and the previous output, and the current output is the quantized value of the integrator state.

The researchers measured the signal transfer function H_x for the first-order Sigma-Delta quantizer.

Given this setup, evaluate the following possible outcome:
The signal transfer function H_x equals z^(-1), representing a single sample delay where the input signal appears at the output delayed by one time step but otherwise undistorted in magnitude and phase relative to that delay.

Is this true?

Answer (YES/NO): NO